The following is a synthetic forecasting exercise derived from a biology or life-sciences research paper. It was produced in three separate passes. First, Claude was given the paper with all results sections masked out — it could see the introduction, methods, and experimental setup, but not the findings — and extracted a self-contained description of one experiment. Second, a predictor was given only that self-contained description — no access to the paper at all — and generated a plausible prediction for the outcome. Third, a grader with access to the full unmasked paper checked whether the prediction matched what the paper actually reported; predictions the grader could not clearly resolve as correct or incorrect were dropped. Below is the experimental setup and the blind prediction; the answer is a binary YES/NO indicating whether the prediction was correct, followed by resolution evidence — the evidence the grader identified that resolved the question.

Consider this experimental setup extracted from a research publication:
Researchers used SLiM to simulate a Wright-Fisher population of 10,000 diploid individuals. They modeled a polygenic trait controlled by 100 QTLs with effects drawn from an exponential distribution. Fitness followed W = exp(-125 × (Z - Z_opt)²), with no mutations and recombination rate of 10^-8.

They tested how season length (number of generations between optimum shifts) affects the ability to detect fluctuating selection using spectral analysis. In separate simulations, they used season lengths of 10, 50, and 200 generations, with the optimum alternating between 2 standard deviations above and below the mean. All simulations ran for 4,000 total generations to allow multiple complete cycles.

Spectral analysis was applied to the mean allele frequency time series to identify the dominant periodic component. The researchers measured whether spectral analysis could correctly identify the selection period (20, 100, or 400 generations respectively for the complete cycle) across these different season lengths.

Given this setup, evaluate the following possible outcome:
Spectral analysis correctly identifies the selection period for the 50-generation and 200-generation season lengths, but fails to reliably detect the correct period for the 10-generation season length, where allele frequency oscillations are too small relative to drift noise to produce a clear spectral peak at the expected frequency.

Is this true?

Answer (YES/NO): NO